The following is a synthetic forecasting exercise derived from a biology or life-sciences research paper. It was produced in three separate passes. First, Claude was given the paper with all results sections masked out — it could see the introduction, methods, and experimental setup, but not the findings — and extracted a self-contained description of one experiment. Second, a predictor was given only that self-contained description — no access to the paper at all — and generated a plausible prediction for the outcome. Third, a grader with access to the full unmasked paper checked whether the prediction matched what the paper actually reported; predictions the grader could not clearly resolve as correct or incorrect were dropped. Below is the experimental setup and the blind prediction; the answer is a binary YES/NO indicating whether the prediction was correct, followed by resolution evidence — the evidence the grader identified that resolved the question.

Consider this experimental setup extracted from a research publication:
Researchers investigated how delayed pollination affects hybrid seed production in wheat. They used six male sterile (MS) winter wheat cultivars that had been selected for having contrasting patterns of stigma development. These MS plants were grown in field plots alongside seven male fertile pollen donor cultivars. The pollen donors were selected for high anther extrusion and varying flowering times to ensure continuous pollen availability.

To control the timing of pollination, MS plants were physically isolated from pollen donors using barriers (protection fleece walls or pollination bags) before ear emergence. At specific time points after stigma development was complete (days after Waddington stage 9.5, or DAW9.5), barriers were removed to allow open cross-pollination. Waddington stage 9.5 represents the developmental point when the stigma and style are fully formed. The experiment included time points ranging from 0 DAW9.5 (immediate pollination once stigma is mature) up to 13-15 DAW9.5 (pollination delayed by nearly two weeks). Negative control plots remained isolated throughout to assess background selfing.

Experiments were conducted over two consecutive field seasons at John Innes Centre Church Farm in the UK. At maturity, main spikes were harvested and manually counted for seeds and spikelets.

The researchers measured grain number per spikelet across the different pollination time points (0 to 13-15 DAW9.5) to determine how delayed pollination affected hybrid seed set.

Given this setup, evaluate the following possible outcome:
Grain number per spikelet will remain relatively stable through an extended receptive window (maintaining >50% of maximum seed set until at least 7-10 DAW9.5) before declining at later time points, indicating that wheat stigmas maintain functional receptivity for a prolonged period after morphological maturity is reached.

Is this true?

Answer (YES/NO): NO